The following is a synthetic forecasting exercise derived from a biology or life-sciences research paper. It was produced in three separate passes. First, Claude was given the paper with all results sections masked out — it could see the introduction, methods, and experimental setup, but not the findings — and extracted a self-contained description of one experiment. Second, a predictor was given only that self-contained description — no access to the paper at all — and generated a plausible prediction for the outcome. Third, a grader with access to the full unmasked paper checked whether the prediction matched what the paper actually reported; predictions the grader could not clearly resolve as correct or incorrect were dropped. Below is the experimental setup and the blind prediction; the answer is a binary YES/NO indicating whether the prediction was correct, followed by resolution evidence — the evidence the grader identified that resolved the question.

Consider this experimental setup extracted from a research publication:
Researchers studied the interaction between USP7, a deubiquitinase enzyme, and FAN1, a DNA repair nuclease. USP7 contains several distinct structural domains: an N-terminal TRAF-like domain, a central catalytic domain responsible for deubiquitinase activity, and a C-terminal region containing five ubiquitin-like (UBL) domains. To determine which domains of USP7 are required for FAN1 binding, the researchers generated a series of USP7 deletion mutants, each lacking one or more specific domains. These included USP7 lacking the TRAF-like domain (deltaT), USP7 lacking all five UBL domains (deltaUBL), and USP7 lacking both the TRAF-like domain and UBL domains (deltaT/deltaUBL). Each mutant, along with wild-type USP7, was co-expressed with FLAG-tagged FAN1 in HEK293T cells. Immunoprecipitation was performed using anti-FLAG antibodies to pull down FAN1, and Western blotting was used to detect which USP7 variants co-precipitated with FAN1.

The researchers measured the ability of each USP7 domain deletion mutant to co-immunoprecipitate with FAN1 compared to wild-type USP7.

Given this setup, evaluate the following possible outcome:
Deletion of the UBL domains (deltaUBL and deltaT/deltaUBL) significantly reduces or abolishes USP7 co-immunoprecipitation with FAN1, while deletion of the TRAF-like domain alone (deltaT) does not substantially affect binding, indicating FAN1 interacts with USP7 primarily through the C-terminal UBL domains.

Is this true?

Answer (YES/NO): NO